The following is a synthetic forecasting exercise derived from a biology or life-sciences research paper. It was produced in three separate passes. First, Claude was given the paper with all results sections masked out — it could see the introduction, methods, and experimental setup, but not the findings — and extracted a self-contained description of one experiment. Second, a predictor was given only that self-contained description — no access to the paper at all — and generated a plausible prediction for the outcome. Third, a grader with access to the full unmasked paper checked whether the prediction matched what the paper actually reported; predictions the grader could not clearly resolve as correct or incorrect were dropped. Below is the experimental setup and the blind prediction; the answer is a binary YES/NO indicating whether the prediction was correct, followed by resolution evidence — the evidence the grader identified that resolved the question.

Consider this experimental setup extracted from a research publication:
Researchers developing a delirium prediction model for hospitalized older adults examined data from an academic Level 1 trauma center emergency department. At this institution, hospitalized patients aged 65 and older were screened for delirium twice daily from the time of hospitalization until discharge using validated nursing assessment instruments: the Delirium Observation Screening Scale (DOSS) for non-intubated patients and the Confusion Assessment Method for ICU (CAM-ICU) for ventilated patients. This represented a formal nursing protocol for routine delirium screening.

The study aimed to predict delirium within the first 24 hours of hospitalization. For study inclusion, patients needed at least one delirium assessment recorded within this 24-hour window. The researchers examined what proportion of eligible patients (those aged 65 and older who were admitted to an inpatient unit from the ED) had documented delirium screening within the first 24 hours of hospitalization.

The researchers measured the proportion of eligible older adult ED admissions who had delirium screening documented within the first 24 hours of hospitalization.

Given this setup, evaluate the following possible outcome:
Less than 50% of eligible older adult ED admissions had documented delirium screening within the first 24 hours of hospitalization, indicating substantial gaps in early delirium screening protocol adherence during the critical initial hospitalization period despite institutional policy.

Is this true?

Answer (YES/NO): NO